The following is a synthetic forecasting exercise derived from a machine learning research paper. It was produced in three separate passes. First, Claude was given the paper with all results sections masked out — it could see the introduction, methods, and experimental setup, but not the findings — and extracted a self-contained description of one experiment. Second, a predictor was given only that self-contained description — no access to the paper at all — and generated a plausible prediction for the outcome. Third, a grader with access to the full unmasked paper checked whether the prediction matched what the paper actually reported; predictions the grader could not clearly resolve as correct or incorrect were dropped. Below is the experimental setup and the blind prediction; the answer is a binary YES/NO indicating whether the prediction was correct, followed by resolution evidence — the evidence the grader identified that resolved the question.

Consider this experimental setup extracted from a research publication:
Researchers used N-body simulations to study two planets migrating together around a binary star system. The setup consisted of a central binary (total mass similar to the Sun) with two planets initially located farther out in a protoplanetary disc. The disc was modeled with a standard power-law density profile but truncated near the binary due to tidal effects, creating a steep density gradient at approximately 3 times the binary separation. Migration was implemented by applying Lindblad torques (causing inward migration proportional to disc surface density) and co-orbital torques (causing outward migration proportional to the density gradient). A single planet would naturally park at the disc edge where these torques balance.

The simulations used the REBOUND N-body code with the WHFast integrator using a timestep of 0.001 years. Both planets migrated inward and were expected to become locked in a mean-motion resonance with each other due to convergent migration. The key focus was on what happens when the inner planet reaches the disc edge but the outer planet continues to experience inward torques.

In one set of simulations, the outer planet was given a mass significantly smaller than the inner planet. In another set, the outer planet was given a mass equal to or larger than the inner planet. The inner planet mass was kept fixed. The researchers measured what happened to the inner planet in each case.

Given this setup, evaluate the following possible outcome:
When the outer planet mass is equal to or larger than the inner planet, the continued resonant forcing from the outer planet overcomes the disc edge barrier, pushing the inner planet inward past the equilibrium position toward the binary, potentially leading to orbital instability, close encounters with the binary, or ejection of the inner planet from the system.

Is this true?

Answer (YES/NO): YES